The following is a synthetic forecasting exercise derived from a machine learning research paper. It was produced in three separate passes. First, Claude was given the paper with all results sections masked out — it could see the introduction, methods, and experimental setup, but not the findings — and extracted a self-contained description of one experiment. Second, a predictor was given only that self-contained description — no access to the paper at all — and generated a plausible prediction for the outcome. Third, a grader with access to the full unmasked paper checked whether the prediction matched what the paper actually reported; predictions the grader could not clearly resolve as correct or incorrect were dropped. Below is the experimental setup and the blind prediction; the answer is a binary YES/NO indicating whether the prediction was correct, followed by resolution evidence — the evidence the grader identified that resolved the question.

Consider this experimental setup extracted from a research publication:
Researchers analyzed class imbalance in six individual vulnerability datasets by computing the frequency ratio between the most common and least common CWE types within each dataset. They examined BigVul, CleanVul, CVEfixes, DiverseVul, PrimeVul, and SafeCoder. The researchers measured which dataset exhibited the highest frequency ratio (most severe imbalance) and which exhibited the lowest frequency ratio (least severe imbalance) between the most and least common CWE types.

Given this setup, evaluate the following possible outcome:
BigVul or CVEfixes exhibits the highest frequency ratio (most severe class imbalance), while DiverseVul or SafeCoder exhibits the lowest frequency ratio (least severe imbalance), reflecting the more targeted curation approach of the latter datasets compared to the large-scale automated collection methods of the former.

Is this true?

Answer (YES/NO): NO